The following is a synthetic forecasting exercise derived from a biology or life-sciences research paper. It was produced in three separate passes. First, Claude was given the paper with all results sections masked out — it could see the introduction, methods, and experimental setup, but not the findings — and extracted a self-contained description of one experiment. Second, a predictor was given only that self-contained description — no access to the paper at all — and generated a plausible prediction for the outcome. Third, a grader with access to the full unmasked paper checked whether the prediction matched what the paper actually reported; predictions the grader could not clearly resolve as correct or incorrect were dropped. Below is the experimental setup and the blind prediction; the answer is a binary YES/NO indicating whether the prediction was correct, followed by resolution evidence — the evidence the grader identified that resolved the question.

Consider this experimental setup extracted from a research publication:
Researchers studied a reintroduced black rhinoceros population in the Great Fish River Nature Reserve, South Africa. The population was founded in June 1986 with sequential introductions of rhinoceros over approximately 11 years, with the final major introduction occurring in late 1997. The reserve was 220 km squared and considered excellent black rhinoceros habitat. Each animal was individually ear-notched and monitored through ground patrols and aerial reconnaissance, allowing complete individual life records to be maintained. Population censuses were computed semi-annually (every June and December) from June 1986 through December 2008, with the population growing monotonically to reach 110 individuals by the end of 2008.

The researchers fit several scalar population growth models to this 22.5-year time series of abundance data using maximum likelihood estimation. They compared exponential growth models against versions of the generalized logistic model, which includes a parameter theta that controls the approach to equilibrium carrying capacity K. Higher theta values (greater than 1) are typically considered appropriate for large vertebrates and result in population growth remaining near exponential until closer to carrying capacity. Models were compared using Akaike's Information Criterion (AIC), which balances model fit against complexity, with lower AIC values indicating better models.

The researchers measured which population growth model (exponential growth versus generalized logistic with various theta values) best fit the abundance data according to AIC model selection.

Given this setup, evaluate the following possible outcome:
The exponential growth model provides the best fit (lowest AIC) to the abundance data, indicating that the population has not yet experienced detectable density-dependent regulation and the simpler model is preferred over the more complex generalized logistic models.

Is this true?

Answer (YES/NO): YES